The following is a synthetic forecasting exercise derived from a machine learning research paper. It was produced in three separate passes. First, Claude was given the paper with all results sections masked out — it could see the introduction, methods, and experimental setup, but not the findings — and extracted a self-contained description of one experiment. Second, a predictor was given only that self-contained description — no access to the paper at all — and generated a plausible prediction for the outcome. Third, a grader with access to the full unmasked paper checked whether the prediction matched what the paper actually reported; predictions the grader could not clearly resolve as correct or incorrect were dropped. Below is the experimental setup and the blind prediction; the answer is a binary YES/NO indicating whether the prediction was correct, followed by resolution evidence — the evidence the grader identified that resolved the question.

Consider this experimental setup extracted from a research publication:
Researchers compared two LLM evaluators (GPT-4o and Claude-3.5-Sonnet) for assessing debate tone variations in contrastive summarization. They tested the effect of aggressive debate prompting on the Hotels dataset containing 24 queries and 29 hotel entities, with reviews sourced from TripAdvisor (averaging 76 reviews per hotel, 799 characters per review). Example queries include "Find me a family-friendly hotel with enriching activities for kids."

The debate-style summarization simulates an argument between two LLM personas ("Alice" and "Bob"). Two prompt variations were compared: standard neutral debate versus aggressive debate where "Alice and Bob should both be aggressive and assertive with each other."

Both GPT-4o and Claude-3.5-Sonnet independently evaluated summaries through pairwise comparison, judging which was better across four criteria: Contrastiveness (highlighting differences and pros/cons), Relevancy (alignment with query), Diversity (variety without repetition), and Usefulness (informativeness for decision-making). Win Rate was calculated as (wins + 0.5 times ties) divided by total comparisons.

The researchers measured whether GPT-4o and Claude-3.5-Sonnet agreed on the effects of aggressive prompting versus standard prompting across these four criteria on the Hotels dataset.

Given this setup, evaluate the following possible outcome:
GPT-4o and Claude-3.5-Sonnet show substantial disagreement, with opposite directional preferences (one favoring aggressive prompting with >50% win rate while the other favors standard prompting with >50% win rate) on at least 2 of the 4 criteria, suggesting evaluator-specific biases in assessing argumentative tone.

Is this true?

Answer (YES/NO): NO